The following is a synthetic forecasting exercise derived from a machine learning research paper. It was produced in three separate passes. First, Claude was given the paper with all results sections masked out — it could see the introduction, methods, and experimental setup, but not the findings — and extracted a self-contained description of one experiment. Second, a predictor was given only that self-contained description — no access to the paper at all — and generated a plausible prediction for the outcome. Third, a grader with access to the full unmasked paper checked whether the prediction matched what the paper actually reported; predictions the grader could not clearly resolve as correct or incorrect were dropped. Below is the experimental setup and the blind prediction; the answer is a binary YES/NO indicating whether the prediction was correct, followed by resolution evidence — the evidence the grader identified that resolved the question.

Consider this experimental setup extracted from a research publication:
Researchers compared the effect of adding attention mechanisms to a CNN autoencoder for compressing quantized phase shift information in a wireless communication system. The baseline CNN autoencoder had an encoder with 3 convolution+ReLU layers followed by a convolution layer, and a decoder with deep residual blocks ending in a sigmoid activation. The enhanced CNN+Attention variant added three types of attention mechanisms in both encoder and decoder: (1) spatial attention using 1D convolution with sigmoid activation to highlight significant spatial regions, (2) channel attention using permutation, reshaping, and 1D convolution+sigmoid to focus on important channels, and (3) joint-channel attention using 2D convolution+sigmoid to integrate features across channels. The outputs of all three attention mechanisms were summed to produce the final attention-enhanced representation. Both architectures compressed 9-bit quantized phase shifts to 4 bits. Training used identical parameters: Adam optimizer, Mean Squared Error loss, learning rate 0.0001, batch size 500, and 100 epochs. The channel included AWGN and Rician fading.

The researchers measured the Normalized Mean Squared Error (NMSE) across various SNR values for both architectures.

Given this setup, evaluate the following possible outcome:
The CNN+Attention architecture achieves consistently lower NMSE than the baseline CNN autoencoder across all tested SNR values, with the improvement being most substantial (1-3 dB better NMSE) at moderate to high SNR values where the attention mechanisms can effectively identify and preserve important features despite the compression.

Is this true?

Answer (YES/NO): NO